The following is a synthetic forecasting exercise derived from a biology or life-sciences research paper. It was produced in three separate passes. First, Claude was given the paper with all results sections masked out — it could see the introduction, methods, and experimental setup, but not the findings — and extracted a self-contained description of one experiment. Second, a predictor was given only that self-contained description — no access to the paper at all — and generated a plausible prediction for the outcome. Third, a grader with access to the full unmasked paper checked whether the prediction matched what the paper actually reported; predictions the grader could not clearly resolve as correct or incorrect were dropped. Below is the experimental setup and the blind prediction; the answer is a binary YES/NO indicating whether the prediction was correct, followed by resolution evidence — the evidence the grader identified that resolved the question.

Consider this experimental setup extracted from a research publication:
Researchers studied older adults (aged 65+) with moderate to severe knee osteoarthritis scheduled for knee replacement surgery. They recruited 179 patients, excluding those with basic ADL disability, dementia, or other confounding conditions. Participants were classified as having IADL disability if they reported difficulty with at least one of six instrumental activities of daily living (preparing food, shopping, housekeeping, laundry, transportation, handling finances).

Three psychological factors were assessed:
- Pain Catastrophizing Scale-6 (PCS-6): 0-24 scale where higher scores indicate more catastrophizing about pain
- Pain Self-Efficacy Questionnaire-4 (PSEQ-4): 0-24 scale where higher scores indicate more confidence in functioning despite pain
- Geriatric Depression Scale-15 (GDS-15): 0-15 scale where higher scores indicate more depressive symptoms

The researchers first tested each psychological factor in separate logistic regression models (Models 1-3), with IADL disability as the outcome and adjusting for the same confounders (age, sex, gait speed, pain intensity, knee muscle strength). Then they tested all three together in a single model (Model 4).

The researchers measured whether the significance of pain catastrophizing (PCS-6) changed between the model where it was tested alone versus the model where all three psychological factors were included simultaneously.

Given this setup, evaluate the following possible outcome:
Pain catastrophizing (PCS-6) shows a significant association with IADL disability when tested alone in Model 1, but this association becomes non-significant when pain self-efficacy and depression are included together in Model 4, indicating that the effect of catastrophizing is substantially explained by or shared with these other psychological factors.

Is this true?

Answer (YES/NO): YES